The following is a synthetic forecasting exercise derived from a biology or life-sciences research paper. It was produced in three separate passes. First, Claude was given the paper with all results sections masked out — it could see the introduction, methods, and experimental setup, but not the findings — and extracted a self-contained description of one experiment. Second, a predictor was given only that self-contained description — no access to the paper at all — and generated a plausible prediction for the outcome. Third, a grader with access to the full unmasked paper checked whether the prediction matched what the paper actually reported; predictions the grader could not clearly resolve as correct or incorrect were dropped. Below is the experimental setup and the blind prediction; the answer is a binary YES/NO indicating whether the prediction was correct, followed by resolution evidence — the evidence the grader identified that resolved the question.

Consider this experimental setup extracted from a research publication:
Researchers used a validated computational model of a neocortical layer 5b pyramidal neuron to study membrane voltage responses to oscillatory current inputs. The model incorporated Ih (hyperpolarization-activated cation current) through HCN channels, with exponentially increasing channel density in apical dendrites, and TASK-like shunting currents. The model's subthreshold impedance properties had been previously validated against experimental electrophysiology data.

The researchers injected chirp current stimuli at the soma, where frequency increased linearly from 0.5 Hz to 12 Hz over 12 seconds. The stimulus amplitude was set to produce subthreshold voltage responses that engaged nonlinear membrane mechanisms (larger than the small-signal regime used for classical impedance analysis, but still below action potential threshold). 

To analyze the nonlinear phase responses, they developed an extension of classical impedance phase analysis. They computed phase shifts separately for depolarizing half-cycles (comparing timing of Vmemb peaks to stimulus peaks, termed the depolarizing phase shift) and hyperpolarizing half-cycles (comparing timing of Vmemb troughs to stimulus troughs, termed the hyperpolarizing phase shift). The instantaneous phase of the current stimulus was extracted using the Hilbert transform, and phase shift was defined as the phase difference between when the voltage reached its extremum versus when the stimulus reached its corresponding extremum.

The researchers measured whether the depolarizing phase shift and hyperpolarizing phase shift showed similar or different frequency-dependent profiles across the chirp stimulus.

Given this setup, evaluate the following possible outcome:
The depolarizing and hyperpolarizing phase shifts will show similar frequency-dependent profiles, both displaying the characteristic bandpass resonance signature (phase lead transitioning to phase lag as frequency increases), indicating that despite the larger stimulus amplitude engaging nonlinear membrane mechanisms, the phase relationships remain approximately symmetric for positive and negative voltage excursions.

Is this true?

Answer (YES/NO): NO